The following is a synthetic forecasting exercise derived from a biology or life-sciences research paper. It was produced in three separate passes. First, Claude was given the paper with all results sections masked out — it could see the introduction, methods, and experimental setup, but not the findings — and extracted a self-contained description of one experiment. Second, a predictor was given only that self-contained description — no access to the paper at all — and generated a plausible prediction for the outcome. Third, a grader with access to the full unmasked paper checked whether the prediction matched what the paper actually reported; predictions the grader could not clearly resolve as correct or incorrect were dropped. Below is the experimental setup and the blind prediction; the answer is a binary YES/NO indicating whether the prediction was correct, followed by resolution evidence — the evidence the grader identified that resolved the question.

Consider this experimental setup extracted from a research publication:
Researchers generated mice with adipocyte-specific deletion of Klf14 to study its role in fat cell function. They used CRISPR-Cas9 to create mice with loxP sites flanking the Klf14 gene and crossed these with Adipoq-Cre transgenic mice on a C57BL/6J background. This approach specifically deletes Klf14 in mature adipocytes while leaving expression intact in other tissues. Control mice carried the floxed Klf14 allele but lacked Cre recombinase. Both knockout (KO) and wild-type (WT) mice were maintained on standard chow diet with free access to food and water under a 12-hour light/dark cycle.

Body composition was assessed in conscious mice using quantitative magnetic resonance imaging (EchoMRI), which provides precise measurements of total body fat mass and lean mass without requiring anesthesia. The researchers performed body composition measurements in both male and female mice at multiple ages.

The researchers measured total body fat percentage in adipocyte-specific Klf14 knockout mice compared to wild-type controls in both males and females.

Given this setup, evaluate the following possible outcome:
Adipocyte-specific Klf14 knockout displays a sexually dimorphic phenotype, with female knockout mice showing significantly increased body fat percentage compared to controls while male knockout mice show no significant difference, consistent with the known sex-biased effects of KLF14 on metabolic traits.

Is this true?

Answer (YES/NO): NO